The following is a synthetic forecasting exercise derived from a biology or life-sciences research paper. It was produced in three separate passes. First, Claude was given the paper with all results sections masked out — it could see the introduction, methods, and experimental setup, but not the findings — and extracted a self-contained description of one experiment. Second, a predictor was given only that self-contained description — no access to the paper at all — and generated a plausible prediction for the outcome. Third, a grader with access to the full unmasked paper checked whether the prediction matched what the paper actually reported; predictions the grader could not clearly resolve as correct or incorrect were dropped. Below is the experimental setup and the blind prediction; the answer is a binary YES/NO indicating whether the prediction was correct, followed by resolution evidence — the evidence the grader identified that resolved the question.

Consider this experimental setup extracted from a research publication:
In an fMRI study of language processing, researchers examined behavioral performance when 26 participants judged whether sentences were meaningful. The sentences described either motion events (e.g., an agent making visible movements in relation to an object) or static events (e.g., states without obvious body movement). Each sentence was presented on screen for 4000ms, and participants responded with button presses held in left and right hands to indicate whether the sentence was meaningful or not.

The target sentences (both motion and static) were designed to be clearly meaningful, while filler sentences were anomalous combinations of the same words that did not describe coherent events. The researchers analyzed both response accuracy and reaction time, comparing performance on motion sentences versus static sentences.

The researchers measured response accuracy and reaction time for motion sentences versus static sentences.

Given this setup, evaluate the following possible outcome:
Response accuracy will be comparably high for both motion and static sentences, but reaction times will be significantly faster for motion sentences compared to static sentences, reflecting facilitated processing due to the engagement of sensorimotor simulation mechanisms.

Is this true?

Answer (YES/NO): NO